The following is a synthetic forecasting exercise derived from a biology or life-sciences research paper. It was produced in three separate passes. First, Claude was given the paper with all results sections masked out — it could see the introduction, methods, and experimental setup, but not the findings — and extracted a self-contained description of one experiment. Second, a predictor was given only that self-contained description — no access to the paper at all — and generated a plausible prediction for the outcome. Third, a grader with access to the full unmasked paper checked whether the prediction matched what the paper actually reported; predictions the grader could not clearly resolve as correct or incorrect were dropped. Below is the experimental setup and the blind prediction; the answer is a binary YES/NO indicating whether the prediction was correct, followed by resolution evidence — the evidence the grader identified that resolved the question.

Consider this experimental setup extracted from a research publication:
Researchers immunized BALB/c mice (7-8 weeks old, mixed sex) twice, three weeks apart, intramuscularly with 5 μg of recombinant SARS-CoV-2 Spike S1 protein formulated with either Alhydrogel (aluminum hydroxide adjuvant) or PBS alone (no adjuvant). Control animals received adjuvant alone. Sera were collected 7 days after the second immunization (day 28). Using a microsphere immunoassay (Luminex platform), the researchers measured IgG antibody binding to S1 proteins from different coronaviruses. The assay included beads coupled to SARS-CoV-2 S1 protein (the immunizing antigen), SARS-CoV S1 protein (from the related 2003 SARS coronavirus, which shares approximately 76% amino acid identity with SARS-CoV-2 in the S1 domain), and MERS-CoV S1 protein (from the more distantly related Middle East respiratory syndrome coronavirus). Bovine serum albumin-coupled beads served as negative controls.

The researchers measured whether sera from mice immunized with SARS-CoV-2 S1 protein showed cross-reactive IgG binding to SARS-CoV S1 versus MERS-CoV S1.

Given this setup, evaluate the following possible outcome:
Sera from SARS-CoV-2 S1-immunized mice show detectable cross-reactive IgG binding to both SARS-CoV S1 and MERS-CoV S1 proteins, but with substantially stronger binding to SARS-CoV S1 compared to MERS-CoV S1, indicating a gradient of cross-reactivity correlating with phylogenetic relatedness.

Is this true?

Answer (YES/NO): NO